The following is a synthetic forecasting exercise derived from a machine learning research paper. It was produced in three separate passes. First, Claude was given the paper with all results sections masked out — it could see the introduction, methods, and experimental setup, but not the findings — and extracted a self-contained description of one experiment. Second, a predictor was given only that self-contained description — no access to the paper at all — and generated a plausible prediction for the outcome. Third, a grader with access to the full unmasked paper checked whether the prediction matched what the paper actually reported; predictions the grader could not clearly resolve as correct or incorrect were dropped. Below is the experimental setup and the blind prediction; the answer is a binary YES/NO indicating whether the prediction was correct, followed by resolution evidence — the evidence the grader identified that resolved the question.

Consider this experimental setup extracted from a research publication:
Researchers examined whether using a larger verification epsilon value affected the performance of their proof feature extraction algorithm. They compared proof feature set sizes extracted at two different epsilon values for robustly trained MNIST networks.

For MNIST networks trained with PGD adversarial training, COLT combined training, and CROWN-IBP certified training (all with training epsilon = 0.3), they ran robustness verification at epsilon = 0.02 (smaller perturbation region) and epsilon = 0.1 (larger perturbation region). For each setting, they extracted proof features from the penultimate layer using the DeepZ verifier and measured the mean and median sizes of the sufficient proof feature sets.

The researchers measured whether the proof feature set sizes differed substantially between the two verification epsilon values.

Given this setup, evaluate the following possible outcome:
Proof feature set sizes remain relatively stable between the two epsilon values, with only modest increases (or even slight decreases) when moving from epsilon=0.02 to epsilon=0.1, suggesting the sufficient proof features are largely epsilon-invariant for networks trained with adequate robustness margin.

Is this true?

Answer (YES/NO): YES